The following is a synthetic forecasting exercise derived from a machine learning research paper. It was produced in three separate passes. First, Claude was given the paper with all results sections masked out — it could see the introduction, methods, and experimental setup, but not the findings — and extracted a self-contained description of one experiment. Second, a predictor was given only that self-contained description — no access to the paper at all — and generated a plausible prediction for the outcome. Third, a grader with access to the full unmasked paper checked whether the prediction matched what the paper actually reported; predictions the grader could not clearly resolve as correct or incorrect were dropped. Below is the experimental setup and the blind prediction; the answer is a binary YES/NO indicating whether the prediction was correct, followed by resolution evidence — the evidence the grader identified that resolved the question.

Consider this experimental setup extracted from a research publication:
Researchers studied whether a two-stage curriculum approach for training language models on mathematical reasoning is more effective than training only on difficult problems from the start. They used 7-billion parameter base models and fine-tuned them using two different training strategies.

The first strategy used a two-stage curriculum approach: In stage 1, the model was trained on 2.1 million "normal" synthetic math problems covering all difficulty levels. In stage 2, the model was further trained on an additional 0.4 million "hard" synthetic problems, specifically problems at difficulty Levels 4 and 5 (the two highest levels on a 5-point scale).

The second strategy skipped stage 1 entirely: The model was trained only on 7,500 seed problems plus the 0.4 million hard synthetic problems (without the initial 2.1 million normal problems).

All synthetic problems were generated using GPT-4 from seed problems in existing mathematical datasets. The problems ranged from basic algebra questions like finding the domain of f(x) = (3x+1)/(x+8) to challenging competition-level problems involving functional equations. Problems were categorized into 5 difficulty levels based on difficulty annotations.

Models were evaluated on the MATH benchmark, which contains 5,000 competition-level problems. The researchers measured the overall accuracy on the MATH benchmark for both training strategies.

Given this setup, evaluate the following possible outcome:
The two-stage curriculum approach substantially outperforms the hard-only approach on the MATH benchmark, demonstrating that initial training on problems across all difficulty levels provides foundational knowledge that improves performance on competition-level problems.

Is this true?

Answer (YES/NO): YES